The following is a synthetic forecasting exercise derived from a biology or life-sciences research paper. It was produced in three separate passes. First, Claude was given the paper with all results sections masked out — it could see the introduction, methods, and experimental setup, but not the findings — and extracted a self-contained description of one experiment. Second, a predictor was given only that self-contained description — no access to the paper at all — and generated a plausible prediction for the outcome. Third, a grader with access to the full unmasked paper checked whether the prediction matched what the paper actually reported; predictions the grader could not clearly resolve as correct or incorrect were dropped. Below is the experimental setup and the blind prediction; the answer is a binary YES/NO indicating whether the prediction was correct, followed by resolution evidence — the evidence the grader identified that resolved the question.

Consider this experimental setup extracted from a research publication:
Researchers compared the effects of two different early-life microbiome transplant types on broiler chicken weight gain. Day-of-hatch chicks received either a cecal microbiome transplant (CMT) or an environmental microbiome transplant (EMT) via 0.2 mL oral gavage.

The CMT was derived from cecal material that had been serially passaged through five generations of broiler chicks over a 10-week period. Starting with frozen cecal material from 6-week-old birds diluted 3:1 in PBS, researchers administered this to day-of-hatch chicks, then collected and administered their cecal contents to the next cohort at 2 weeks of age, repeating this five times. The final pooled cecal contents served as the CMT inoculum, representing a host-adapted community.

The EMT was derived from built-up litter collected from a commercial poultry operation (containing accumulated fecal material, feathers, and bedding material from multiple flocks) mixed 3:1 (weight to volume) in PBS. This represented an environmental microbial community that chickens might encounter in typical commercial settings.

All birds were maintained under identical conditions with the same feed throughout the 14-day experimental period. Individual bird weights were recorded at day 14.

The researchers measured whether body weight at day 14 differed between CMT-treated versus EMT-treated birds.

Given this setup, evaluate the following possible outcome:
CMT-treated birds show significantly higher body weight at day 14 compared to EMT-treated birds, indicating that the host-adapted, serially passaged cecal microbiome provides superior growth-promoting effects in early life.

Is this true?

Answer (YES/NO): NO